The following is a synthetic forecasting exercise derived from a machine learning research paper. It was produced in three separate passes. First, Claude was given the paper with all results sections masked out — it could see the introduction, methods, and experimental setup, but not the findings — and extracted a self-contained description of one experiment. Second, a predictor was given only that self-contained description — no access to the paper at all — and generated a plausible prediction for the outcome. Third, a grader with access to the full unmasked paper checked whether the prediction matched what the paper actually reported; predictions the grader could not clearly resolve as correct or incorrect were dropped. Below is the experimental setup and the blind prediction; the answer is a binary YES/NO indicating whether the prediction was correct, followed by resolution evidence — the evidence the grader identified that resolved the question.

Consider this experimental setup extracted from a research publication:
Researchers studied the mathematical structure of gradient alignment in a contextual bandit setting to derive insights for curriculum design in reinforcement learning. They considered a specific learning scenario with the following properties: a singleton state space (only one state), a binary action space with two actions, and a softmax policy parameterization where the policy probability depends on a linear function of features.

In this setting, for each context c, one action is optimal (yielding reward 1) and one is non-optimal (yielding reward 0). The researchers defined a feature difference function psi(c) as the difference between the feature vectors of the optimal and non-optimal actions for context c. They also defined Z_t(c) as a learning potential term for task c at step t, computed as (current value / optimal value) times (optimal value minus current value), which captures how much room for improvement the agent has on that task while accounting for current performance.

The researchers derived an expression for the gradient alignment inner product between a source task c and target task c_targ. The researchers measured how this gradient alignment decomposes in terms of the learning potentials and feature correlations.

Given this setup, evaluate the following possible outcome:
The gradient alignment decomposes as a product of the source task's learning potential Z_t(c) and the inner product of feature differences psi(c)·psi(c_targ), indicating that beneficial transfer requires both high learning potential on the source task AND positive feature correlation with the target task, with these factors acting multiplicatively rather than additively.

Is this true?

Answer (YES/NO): NO